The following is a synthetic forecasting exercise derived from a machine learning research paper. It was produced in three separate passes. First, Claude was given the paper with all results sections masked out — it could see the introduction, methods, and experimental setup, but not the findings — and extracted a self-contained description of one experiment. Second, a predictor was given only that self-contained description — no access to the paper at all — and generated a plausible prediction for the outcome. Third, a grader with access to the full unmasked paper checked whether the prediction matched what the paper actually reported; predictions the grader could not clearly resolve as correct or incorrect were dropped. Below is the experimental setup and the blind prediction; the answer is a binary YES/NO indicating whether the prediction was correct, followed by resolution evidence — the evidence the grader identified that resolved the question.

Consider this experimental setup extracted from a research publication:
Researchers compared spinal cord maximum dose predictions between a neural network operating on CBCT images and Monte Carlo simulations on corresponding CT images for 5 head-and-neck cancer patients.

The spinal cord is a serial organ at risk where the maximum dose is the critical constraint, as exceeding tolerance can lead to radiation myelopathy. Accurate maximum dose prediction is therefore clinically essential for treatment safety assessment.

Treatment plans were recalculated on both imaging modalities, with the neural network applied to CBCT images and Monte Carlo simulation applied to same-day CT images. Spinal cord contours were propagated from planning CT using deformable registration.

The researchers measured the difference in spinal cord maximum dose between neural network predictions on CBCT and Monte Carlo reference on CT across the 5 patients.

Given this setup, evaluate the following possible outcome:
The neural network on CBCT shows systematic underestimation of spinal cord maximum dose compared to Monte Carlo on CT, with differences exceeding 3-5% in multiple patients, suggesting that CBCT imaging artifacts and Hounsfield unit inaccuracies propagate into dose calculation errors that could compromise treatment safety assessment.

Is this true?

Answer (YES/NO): NO